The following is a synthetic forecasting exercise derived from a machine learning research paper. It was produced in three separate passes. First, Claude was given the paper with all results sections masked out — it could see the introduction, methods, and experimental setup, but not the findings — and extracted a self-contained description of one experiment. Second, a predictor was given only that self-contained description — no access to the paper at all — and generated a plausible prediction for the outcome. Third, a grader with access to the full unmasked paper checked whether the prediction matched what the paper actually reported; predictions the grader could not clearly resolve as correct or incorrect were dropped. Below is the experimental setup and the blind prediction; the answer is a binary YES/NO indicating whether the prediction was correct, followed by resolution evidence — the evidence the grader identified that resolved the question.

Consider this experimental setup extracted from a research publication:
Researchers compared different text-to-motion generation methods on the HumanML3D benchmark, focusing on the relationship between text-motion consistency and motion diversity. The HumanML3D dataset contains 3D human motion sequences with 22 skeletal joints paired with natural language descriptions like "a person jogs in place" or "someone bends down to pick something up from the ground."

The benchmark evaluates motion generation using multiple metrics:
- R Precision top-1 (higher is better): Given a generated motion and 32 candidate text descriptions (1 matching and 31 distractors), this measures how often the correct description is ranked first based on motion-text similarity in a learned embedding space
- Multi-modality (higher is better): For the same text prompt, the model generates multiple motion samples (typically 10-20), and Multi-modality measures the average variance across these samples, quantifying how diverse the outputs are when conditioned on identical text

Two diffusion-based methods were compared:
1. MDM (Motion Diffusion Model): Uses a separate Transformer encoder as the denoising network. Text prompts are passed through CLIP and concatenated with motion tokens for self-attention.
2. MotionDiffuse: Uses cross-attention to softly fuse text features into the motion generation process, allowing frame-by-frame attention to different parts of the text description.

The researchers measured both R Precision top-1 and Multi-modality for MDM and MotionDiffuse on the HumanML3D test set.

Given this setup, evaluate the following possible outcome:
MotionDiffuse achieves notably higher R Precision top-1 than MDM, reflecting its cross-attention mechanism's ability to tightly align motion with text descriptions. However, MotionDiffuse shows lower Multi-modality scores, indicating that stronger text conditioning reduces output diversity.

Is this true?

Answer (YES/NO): YES